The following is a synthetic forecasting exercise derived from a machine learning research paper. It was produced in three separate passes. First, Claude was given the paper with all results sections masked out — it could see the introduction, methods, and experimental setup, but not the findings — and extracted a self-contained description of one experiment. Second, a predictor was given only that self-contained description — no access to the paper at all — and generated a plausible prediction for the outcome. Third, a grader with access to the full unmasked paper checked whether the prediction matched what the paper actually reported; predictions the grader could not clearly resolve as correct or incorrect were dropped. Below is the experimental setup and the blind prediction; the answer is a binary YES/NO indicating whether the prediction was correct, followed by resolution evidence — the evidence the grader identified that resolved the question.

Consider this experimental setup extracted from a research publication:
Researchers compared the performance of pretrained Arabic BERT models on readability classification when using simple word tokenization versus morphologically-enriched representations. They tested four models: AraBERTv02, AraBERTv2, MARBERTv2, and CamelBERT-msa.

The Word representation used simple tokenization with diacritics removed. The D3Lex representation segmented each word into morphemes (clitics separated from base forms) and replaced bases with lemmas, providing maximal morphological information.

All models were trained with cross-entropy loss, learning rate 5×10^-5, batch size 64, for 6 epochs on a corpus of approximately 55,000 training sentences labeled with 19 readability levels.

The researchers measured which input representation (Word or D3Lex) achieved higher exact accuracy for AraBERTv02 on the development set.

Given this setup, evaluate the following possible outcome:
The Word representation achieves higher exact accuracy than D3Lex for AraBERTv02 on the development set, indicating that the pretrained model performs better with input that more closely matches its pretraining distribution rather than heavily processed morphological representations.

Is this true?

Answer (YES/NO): YES